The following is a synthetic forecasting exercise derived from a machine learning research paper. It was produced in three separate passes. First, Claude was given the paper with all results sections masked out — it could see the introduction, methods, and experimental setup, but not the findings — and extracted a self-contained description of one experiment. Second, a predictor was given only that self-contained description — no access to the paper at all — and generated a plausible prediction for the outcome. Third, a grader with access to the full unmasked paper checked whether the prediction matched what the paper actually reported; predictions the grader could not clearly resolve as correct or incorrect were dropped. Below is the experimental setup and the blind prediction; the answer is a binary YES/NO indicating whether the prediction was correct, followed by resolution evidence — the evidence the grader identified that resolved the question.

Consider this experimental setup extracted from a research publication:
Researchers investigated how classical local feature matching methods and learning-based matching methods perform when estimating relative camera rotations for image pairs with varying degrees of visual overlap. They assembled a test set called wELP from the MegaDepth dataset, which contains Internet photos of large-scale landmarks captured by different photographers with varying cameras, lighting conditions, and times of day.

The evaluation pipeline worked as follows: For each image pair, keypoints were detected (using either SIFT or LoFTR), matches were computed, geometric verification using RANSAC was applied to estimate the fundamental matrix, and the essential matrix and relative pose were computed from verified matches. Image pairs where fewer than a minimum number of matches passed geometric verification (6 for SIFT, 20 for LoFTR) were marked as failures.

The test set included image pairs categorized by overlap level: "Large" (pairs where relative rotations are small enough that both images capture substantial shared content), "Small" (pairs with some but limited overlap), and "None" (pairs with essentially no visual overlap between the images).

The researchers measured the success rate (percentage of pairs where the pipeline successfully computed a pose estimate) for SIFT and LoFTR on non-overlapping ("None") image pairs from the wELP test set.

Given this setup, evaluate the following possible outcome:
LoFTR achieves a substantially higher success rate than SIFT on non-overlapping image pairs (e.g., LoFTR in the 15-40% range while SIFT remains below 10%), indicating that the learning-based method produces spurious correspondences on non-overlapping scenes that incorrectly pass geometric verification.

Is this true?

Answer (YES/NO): NO